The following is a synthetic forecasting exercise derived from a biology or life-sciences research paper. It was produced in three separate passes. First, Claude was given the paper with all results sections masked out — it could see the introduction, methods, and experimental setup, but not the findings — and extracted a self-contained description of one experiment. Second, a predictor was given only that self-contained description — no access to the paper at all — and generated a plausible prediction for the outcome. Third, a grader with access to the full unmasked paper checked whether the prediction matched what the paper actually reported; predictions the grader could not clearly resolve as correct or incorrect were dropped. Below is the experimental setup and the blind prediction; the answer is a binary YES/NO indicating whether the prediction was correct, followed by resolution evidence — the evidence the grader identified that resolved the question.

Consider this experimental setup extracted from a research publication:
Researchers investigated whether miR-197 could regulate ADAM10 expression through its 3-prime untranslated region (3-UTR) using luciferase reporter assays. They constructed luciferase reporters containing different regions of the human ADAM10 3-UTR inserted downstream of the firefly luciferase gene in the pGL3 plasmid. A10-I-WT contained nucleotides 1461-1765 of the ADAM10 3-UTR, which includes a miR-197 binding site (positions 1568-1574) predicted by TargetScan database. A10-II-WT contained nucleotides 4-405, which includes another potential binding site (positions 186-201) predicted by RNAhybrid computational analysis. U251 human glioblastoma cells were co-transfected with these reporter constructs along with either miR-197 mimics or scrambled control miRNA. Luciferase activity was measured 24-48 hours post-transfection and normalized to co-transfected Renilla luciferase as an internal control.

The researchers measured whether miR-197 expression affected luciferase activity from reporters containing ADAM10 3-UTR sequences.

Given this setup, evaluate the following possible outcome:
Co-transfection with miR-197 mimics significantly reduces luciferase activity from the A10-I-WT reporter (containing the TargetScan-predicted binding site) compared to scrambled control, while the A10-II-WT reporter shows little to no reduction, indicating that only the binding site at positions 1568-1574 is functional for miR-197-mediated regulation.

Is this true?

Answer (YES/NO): NO